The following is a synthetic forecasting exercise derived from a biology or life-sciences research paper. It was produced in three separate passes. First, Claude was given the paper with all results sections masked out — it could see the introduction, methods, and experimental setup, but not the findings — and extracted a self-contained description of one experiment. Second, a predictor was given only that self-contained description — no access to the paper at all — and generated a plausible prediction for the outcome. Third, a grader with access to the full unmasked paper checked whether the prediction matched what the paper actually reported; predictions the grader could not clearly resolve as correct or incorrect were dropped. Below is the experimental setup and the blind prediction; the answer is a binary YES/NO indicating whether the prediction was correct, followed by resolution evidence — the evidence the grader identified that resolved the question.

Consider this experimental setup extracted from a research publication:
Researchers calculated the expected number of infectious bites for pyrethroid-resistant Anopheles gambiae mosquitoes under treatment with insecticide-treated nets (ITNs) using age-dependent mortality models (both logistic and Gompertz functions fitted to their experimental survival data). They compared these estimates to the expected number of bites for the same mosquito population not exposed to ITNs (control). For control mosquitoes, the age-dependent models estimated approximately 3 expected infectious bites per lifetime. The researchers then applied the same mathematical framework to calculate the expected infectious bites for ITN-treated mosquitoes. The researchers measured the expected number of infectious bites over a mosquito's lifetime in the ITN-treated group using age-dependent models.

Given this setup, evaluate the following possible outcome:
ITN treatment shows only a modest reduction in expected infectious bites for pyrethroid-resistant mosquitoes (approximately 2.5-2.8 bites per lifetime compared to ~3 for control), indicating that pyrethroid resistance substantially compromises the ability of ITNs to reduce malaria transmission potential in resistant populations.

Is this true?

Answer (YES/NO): NO